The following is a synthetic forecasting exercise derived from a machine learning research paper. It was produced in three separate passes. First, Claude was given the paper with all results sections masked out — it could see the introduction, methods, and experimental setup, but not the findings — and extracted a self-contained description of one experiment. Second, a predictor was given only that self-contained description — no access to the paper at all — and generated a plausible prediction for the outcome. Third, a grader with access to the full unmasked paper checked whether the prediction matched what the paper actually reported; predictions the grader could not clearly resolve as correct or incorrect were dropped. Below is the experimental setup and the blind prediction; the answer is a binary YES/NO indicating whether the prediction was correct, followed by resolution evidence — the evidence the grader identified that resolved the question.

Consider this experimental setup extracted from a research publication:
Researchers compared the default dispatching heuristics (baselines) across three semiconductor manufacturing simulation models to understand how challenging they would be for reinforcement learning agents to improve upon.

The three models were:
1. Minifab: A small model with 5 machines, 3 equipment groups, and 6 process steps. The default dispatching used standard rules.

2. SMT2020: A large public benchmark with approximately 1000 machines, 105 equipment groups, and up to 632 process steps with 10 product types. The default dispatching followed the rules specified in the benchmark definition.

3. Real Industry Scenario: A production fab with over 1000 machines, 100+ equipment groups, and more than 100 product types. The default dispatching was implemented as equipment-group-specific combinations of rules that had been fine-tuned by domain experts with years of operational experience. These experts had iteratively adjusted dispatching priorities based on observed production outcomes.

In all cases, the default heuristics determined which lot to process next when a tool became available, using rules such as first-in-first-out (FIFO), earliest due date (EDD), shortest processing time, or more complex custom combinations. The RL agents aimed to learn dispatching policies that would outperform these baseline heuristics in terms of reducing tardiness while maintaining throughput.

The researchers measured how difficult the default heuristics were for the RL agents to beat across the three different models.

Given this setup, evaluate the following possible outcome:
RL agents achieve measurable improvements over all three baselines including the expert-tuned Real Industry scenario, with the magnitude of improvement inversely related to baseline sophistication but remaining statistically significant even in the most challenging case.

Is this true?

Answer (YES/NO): NO